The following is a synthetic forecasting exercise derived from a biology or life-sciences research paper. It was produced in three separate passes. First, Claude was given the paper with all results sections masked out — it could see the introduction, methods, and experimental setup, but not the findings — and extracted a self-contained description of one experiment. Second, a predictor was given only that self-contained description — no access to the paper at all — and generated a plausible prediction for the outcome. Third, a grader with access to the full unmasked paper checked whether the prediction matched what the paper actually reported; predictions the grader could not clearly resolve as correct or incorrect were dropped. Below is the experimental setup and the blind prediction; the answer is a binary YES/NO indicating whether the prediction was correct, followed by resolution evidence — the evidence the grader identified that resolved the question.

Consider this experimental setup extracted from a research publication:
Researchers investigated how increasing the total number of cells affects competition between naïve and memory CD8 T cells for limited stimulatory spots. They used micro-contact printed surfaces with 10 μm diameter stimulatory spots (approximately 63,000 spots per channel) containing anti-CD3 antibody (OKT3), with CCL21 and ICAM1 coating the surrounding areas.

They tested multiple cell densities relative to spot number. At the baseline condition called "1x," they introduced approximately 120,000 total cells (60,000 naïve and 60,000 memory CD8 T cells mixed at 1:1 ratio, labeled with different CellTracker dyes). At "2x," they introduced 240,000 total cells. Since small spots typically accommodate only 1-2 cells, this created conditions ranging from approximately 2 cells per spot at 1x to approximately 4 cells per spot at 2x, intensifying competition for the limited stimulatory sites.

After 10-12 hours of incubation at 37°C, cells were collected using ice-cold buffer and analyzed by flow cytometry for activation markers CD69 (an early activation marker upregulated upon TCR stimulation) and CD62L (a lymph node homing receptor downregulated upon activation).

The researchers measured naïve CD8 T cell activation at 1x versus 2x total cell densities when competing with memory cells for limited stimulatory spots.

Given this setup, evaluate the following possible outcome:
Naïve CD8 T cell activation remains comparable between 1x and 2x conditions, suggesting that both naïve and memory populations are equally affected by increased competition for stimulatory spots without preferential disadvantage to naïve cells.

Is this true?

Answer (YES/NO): NO